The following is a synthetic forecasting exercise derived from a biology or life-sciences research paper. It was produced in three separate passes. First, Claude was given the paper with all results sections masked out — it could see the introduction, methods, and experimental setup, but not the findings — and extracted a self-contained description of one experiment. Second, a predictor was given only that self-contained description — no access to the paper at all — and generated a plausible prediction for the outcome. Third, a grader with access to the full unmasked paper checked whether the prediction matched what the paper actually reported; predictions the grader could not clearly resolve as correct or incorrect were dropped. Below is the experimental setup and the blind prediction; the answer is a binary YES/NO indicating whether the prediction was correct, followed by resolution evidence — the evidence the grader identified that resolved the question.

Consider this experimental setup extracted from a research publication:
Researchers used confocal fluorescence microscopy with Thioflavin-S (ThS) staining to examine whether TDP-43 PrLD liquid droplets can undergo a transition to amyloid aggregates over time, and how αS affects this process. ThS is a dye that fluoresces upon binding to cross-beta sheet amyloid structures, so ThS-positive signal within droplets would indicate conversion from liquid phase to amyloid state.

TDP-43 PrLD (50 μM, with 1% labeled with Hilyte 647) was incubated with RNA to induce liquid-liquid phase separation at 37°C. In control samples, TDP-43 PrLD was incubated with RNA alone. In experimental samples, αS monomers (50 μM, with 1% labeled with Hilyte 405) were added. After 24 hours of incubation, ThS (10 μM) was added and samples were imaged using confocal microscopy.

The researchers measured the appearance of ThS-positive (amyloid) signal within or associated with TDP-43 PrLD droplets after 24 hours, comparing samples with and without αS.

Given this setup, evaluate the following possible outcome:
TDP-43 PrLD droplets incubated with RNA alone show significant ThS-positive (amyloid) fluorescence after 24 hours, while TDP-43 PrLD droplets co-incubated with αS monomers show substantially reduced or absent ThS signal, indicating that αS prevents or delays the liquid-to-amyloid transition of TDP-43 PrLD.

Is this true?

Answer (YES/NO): NO